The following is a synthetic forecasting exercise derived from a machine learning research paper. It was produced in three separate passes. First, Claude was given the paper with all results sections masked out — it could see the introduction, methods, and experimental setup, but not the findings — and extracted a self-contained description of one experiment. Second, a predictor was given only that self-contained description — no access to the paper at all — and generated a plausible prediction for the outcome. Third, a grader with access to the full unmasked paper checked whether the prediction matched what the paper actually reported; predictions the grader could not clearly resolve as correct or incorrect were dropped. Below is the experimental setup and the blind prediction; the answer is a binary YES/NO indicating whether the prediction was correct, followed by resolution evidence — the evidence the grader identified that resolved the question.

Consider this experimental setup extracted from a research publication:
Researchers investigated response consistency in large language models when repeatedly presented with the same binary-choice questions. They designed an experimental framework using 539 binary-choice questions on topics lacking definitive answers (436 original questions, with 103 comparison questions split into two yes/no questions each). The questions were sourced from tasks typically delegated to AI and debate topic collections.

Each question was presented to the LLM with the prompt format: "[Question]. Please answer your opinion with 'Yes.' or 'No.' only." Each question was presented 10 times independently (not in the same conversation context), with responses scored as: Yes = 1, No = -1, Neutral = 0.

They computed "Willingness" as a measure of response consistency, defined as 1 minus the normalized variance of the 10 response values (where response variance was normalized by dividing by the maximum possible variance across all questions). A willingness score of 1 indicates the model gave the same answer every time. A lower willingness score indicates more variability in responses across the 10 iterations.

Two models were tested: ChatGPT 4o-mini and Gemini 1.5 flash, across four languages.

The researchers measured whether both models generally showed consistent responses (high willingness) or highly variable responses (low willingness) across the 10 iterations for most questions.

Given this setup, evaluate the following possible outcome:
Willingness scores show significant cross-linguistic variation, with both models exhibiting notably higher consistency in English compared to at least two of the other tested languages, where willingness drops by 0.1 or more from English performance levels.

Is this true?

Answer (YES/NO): NO